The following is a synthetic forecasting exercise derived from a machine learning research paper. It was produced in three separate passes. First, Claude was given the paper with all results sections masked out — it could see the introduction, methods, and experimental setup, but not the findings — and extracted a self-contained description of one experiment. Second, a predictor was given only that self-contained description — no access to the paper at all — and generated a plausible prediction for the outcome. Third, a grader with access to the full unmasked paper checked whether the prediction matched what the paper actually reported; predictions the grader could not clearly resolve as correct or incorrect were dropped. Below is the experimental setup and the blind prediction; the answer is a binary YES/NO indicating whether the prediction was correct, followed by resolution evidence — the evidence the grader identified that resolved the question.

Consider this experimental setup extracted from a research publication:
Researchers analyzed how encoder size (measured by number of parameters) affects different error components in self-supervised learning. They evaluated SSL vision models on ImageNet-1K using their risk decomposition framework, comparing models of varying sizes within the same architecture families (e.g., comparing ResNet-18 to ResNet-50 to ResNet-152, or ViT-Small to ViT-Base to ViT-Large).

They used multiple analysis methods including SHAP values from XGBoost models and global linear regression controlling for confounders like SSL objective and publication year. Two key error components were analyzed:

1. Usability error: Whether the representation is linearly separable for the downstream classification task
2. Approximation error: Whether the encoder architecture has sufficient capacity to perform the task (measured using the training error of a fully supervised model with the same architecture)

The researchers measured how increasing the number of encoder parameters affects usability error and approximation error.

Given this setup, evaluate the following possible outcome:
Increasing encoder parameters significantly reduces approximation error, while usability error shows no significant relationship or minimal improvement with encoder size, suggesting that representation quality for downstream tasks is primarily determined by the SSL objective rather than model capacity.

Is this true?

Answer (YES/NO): NO